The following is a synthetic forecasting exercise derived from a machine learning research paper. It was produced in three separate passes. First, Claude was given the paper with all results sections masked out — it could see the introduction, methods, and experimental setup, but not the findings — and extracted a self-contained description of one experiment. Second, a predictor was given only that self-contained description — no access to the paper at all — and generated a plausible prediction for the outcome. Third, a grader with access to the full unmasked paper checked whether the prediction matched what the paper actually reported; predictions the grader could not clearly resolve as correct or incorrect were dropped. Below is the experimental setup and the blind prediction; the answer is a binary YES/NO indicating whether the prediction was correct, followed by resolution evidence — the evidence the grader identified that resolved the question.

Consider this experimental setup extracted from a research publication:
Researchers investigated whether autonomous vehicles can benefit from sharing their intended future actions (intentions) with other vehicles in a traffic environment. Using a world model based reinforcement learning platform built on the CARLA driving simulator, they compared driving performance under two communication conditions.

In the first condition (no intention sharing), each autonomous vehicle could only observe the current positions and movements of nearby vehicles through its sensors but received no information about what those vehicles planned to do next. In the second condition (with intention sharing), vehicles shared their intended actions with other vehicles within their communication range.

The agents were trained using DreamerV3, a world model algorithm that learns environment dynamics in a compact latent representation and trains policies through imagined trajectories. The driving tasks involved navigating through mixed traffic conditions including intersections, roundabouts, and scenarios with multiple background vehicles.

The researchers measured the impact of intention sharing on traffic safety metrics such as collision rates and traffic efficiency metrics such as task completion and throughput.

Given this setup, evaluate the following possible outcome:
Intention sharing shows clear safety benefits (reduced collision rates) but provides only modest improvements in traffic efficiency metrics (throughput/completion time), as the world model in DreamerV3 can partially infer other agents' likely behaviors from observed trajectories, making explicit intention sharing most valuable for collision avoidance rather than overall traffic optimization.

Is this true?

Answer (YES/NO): NO